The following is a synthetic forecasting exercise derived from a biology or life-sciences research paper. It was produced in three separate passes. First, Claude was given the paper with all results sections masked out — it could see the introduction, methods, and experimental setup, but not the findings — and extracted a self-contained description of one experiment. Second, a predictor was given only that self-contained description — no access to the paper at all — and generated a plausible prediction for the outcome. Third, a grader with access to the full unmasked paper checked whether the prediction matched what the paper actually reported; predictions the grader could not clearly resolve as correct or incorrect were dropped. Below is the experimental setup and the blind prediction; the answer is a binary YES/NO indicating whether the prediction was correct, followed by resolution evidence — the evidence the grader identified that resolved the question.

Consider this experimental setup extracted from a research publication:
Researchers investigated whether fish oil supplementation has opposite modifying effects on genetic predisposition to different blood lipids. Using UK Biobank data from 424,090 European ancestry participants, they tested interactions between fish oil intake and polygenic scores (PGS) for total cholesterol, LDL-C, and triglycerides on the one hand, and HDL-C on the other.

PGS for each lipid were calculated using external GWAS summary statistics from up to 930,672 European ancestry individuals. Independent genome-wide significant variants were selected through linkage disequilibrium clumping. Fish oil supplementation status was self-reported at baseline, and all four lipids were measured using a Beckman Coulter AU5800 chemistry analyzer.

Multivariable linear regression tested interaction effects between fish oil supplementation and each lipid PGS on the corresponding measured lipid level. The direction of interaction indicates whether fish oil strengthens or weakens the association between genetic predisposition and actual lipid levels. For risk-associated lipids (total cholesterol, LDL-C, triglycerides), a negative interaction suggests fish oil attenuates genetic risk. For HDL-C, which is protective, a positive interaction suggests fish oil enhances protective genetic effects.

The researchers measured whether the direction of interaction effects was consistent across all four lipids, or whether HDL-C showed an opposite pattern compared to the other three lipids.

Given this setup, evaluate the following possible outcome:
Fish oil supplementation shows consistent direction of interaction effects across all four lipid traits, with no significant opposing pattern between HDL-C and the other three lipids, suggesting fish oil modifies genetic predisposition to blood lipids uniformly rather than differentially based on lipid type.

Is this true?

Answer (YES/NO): NO